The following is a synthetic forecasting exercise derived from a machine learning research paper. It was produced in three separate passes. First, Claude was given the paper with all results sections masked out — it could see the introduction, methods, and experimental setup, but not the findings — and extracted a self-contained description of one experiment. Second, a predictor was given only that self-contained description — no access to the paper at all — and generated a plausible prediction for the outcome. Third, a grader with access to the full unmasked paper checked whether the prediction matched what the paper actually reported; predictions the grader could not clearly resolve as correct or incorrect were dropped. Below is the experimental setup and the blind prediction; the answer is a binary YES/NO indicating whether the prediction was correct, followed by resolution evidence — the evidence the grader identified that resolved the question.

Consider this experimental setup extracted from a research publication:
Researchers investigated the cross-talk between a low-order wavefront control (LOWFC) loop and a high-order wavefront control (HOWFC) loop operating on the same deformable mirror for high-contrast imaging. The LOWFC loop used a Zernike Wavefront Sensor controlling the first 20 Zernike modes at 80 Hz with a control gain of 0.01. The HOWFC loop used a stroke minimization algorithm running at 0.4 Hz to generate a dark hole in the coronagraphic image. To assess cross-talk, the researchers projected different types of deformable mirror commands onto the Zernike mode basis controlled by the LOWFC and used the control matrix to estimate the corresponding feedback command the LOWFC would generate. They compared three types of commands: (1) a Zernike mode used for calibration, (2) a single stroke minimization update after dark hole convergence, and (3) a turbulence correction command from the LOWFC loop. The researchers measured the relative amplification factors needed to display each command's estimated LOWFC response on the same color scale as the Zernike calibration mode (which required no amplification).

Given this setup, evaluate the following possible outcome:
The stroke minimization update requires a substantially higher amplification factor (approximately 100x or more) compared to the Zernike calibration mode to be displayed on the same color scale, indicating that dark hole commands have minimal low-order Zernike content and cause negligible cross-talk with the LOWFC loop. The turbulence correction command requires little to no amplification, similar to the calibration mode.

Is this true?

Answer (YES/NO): NO